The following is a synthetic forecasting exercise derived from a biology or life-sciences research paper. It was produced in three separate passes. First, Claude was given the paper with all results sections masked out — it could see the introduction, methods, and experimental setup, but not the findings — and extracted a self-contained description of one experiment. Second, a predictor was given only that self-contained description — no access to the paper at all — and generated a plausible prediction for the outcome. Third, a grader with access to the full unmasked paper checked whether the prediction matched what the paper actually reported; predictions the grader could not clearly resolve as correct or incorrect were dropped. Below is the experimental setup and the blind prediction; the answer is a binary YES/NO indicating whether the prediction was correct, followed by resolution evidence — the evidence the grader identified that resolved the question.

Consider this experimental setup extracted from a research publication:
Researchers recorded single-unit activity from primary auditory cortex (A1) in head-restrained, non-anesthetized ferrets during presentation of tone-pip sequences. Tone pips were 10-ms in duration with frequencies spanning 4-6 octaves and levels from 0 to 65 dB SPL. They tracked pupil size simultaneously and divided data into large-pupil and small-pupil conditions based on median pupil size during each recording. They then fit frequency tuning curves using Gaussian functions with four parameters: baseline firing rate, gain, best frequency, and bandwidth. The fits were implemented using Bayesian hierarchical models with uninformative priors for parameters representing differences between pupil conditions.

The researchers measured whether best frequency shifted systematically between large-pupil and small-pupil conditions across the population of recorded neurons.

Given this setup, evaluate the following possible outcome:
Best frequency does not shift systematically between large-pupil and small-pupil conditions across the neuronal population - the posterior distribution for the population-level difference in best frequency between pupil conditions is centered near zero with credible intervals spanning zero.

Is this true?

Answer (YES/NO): YES